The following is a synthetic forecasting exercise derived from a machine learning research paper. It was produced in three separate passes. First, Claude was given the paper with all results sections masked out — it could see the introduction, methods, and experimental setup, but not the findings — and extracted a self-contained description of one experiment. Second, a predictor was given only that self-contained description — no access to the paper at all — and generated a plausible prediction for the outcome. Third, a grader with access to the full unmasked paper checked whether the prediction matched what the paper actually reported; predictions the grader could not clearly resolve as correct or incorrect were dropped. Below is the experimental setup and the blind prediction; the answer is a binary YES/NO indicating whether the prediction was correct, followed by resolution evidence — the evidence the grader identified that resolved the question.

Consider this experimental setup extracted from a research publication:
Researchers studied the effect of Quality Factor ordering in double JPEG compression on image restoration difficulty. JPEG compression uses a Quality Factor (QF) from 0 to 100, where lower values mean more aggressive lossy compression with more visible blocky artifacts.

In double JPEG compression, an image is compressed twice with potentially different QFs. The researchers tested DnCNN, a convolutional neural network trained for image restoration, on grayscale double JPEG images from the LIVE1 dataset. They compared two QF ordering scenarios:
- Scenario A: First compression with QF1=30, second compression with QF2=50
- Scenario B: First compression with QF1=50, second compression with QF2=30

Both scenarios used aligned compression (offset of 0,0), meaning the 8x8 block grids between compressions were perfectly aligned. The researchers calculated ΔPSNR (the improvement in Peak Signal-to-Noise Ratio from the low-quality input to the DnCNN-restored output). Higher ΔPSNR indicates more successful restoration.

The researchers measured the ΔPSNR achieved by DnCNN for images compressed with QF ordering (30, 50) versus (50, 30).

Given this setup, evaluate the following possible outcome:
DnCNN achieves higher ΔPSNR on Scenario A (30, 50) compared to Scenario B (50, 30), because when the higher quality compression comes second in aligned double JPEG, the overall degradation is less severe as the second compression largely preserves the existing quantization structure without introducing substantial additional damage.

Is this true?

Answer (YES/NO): NO